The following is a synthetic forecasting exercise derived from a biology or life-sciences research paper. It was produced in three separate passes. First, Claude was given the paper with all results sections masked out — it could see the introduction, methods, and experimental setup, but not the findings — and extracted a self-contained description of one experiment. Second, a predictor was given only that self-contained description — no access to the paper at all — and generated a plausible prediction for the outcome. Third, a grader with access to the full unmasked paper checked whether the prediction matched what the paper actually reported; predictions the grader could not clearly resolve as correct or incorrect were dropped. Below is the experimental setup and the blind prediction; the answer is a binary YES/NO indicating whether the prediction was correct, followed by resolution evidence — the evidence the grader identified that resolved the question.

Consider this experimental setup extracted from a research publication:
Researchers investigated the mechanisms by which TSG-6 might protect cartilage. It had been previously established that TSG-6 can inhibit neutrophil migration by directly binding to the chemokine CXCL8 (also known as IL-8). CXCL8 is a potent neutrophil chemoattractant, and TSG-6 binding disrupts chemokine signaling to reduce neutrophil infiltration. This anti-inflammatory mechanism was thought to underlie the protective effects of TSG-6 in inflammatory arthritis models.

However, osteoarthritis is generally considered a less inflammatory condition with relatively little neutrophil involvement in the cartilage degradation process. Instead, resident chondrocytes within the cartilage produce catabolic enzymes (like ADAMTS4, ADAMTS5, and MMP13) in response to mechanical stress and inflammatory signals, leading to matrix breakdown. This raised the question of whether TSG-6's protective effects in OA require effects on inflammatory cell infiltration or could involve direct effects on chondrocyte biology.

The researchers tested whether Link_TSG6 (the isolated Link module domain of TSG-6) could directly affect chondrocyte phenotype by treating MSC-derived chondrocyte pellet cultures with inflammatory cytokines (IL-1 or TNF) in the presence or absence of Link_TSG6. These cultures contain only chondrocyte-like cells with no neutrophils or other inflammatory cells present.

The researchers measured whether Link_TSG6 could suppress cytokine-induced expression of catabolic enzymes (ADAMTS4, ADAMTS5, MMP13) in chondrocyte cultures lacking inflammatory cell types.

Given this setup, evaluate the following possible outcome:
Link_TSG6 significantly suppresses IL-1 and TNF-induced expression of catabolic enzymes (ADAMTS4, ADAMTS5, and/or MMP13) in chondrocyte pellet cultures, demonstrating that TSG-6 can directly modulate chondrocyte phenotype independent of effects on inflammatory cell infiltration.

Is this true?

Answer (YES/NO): YES